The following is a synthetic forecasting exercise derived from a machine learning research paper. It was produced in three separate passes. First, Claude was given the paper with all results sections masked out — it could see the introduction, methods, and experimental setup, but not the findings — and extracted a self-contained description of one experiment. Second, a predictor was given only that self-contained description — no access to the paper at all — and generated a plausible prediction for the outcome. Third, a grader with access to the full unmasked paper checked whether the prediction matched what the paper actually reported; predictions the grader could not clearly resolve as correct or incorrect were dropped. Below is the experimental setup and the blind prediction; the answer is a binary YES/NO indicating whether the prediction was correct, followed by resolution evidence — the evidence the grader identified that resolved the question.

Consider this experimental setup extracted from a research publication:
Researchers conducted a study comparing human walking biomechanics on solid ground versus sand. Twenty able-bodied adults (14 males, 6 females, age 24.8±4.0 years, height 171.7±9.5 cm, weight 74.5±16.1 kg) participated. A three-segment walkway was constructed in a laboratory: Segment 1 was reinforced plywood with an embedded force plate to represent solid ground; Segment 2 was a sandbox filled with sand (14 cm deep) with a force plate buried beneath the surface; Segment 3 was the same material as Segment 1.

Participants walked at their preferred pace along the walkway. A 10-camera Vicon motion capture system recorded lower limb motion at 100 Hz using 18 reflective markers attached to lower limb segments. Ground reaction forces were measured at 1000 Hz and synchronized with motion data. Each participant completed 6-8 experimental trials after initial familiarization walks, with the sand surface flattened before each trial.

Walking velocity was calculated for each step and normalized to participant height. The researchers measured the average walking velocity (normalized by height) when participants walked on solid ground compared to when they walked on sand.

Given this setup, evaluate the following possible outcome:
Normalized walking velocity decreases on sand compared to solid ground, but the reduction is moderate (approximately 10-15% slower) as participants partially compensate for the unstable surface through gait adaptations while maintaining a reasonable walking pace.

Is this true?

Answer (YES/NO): NO